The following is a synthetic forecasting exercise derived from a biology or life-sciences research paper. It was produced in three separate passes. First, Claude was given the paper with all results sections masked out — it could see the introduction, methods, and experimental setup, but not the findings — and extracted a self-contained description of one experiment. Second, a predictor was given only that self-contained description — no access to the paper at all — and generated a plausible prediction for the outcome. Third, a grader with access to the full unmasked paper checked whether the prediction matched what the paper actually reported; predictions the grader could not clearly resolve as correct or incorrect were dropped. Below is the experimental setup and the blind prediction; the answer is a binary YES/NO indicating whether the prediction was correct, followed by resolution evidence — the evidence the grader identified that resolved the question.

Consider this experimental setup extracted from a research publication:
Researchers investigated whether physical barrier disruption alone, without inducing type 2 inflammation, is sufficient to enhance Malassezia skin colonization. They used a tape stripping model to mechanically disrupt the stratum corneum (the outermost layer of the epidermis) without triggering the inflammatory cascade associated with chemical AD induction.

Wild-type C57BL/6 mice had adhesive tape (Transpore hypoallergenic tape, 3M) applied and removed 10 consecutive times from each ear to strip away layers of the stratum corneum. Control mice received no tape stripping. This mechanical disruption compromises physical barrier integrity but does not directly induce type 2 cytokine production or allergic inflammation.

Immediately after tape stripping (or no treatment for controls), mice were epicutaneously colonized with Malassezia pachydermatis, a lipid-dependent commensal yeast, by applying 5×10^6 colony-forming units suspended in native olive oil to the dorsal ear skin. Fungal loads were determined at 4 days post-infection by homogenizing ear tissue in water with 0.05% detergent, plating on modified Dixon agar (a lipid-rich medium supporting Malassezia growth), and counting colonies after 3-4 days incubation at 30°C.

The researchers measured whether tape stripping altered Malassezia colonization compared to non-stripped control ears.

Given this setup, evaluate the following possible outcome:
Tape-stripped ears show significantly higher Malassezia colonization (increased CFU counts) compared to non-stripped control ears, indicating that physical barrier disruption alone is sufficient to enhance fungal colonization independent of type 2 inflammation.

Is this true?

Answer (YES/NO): YES